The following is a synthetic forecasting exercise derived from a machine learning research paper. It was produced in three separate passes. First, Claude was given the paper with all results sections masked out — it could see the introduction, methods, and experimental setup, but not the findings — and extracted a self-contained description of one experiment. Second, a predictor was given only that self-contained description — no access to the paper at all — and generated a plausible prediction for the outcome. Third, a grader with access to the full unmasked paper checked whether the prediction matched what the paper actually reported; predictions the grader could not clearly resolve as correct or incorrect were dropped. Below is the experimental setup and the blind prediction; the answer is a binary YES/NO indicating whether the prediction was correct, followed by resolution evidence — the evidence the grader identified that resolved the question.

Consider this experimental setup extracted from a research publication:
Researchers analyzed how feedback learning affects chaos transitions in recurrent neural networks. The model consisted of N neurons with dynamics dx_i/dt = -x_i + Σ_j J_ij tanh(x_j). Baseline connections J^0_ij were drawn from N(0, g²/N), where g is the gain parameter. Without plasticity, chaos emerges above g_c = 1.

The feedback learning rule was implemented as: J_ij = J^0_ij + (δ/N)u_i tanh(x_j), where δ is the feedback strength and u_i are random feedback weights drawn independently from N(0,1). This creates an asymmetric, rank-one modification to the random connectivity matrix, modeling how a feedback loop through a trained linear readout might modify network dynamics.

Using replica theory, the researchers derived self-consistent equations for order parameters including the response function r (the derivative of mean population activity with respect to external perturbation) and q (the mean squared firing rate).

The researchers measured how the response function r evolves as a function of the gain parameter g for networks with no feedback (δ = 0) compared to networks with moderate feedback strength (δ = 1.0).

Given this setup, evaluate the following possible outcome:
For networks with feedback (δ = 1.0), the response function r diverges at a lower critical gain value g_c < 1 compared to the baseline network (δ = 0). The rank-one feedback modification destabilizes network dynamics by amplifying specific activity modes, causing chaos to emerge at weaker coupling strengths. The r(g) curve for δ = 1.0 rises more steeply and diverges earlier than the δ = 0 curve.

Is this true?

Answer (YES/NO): NO